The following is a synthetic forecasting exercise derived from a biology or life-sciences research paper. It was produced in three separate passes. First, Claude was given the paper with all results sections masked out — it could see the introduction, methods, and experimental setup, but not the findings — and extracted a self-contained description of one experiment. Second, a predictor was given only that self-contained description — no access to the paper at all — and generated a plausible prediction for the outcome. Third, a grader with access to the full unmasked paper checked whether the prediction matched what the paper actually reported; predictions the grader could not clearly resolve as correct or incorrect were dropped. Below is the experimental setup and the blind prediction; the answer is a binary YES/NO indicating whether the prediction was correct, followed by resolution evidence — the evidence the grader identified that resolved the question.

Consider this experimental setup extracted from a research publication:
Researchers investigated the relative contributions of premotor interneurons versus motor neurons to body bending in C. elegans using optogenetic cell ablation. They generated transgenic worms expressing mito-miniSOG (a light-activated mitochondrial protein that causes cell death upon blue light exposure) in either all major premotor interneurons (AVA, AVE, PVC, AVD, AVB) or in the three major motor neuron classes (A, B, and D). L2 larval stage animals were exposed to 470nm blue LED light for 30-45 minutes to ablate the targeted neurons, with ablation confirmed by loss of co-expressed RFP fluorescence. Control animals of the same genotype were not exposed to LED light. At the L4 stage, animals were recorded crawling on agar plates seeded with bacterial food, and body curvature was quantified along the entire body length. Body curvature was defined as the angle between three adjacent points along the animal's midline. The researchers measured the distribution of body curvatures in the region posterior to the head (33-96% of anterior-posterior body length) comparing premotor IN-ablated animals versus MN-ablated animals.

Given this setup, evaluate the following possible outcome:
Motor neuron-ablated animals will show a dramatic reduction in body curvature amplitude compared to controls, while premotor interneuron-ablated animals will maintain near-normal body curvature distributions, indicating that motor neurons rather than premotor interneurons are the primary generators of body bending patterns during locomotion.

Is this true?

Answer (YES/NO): NO